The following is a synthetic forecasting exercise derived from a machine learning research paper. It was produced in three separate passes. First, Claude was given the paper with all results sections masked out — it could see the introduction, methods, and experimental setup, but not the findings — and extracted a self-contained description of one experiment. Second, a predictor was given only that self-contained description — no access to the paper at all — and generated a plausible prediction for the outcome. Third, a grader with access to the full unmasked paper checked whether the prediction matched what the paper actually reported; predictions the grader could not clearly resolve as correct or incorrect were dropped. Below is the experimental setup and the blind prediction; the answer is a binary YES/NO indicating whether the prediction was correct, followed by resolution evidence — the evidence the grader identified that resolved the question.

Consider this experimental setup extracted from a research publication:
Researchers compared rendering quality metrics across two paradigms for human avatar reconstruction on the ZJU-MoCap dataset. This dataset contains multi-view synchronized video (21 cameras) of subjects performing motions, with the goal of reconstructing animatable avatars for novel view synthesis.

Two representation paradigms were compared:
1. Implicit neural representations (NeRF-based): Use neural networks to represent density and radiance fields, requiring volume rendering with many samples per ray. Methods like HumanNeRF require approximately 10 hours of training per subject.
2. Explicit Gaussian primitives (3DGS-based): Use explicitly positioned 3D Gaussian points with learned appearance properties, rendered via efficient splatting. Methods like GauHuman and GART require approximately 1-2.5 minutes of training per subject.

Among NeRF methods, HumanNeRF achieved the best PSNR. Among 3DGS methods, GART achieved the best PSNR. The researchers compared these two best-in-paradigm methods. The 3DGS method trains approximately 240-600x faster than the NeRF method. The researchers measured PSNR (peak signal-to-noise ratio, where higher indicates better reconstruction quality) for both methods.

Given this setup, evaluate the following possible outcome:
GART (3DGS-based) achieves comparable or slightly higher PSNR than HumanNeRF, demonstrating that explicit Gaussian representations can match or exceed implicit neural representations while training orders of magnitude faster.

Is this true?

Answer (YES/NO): YES